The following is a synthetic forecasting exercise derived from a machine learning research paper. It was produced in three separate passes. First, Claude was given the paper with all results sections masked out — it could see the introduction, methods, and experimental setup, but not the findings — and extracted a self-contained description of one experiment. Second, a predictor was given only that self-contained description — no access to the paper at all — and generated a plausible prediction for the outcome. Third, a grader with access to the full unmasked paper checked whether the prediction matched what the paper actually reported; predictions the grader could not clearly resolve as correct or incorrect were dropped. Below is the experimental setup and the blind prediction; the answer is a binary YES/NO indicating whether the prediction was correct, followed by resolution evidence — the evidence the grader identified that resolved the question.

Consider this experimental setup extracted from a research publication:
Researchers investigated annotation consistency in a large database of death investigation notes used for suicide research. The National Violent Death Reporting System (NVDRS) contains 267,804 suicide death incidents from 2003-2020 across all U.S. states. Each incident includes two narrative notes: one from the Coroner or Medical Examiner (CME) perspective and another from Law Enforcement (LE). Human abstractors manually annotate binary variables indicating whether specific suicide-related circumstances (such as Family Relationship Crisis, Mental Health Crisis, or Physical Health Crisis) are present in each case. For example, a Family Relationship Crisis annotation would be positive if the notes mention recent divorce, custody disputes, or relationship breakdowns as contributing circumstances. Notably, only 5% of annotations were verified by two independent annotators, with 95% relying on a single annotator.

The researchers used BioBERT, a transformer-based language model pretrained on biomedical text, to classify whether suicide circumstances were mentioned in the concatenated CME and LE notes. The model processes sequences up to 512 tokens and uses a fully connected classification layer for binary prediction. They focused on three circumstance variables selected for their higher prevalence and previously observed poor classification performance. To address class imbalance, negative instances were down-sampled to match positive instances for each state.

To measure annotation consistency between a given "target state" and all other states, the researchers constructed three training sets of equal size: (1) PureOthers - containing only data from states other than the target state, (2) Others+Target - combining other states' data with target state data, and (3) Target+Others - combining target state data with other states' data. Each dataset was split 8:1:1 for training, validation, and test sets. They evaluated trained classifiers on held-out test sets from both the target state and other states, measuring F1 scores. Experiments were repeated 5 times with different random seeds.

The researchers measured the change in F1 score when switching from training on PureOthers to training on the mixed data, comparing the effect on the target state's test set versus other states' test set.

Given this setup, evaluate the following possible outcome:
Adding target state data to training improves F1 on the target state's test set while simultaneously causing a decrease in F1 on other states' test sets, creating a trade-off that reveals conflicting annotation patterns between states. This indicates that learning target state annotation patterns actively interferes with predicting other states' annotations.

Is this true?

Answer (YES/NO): YES